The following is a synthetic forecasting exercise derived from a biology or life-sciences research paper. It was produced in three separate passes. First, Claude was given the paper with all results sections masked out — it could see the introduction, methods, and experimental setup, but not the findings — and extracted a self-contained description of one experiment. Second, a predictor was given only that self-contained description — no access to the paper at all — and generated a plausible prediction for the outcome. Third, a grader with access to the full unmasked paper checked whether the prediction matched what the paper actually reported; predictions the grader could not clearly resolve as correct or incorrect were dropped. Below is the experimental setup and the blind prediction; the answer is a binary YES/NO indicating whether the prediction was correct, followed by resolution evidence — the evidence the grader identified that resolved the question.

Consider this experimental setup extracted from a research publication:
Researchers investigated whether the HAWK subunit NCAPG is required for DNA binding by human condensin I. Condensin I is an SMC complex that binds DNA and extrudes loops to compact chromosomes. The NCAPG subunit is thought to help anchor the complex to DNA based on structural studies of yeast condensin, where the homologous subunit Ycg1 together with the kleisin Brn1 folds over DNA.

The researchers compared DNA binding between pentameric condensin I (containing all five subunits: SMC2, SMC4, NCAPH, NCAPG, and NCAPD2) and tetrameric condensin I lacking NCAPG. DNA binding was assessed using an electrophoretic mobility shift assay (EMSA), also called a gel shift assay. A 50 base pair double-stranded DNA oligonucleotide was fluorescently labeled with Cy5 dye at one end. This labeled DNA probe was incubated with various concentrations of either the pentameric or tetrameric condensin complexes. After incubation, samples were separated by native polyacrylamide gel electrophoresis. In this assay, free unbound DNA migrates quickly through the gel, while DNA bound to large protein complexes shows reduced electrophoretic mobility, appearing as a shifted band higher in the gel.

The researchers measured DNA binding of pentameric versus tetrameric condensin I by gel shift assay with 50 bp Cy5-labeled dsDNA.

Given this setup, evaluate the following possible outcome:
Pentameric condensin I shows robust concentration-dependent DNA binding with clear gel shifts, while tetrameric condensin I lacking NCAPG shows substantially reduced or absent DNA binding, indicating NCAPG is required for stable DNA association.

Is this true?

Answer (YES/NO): YES